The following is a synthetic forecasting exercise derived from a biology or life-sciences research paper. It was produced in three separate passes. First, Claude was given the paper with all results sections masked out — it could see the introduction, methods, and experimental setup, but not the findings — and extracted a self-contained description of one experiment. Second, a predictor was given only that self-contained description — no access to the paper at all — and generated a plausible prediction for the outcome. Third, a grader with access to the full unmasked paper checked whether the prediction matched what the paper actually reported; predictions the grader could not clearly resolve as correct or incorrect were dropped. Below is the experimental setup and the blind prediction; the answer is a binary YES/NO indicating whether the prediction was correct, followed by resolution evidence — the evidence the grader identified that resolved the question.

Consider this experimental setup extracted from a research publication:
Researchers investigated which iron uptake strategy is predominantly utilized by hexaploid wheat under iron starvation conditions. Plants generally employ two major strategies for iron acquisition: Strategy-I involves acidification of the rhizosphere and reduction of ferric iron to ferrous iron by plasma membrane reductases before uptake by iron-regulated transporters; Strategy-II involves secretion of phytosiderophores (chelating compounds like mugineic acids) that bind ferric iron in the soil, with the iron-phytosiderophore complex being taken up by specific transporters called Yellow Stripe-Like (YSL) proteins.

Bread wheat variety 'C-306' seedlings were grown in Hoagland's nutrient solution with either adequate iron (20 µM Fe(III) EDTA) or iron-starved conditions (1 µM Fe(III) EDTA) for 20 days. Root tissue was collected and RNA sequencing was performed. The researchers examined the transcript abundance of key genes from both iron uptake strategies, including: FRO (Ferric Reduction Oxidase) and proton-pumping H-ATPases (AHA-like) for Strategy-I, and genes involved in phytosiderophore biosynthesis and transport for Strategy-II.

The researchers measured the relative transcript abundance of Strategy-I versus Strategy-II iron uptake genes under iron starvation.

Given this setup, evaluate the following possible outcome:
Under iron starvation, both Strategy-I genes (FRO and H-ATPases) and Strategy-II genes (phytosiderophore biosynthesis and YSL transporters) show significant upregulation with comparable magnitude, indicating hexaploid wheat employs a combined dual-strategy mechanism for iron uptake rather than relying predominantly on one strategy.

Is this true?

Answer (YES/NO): NO